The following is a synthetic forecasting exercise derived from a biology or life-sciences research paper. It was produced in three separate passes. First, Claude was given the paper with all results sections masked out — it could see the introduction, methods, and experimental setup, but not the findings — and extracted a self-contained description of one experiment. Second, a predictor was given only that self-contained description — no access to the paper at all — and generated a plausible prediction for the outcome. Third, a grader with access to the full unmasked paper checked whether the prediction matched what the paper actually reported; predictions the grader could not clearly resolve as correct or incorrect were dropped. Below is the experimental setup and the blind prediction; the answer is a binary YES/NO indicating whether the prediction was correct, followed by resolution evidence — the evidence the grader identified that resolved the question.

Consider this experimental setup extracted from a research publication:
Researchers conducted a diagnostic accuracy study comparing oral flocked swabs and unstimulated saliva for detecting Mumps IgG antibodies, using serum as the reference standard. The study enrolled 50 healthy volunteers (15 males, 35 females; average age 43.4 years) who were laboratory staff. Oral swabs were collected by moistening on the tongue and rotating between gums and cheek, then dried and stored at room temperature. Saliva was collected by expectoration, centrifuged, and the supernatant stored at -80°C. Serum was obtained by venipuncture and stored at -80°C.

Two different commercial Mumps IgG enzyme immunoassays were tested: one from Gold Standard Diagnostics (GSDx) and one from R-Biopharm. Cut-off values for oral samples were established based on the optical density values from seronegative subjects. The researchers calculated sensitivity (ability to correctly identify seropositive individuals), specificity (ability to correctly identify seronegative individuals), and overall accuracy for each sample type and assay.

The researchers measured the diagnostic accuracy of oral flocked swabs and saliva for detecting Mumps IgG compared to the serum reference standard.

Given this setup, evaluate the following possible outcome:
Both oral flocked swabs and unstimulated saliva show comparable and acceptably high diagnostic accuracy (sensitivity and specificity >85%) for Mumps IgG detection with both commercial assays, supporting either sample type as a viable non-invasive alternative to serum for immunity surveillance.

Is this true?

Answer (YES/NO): NO